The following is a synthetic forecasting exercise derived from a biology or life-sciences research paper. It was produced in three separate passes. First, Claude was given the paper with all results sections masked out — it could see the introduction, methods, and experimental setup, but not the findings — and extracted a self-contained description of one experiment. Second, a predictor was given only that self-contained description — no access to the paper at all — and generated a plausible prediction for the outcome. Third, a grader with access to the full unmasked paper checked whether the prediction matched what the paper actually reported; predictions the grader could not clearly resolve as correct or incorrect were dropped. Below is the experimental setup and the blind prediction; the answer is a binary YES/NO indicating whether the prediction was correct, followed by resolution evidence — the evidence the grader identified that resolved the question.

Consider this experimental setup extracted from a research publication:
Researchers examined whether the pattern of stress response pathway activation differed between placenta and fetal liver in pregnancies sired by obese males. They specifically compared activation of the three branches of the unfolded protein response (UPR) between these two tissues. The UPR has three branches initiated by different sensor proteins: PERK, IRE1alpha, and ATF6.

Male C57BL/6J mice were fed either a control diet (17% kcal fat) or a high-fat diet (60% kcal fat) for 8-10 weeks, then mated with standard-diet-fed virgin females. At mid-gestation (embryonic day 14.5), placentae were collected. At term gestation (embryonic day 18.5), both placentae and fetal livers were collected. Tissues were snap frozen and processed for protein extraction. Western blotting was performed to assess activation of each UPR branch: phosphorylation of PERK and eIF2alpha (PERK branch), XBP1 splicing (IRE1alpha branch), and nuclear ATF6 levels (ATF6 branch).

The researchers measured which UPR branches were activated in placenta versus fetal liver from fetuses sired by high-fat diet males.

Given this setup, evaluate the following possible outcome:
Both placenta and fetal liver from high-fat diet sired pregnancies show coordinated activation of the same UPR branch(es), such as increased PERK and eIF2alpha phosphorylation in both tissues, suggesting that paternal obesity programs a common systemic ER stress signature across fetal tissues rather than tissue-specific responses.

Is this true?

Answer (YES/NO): NO